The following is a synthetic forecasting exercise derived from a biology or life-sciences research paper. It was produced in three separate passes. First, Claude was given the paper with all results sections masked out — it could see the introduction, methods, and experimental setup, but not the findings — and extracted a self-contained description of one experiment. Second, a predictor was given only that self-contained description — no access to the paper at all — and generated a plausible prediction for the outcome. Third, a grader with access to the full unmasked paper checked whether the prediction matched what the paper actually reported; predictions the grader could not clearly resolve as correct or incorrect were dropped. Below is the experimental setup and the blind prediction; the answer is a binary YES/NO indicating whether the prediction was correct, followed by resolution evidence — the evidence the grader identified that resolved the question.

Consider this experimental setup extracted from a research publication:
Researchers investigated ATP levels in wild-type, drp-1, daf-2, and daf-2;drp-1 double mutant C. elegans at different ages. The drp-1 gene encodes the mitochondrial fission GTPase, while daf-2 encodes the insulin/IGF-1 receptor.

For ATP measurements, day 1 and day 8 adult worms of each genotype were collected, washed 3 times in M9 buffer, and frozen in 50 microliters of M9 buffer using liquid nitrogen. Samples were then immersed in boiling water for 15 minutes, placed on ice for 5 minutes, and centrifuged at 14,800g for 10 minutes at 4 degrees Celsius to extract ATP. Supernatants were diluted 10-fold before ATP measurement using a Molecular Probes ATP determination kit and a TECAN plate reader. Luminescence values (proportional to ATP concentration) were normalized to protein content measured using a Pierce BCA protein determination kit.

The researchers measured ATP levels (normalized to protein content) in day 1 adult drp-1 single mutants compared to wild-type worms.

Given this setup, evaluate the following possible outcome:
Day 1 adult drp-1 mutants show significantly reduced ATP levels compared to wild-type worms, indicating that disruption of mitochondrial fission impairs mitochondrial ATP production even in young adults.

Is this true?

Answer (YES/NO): NO